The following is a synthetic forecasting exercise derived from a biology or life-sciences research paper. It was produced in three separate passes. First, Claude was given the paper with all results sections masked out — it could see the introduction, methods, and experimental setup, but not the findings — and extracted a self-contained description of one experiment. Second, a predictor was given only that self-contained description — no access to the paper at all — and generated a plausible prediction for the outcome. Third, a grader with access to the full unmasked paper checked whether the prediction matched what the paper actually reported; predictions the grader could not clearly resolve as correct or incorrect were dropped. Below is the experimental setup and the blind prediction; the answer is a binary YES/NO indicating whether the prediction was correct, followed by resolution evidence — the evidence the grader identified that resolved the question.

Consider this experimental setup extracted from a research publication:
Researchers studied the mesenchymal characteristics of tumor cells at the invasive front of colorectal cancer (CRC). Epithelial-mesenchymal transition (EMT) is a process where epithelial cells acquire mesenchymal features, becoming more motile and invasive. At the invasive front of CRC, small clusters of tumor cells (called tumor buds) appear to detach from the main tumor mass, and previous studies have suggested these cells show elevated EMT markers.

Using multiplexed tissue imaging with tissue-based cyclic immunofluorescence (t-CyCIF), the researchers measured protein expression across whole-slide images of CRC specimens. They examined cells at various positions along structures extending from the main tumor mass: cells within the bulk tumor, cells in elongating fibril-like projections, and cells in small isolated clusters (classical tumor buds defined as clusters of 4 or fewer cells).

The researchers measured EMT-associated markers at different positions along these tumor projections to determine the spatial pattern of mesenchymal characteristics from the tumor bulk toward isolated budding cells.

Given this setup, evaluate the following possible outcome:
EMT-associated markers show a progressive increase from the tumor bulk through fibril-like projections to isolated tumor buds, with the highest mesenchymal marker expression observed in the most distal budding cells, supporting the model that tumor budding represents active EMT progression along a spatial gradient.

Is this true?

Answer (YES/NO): NO